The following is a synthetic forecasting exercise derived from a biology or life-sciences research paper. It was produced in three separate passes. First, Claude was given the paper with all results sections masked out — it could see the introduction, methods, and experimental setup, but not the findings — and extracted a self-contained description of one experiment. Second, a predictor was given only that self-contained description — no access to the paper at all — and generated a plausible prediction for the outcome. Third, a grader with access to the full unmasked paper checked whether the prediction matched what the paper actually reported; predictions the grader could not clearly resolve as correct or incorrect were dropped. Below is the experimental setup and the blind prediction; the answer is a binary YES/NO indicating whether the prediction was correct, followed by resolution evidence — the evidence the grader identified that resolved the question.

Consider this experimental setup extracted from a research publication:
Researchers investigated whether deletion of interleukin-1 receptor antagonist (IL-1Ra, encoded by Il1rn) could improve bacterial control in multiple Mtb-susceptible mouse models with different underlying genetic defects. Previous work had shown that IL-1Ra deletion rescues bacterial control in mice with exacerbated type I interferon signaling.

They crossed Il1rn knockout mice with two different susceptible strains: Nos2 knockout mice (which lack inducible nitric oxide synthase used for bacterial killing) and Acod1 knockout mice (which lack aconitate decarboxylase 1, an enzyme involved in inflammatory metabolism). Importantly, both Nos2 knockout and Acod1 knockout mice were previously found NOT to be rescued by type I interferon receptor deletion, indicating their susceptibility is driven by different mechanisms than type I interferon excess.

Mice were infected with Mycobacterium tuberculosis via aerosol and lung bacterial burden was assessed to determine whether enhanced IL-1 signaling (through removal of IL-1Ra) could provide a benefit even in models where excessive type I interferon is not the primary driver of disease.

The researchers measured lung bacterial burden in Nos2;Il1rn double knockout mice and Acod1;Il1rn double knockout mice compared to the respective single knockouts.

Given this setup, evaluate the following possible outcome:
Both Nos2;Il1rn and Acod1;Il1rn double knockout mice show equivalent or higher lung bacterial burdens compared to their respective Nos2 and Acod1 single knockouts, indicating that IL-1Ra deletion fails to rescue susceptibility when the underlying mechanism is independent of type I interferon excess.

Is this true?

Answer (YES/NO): NO